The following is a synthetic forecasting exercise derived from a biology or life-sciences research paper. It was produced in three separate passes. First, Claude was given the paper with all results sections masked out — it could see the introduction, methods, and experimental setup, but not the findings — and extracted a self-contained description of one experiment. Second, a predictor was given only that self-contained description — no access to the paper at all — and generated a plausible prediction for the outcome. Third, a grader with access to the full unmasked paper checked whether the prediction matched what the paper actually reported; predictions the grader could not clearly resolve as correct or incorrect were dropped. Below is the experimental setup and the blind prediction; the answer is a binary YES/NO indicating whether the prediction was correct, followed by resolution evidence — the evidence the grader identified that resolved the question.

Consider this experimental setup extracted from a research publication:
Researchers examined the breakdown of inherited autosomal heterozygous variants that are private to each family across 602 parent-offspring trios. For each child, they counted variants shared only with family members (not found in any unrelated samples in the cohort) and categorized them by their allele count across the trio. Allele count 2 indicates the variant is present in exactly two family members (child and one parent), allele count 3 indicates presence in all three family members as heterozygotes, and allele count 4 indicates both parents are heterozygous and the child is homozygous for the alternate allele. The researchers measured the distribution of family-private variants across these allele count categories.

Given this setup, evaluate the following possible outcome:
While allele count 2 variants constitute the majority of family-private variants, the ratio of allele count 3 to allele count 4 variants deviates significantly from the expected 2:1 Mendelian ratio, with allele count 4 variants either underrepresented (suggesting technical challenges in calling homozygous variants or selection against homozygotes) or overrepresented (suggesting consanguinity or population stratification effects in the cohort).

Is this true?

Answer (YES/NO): YES